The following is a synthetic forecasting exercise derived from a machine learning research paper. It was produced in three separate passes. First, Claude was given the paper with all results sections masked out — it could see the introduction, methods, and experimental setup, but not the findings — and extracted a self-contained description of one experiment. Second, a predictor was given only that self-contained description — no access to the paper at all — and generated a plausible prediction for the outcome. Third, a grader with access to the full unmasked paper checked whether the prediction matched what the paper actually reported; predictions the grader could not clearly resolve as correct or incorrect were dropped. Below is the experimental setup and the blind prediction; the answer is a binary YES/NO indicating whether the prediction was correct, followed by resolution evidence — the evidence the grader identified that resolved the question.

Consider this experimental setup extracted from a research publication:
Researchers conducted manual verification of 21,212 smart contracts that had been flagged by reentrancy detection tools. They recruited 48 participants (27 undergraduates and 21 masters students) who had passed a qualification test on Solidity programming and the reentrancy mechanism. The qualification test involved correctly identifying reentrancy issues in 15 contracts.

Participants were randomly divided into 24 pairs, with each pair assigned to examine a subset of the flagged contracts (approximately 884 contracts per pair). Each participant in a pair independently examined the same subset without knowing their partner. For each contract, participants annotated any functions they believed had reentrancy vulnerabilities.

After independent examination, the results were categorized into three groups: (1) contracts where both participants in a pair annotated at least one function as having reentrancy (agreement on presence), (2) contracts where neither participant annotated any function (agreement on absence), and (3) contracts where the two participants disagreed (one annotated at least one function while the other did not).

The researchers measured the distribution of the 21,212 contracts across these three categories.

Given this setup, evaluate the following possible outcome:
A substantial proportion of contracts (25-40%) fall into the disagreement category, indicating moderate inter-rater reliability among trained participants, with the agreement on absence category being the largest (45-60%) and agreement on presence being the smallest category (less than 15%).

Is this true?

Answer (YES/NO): NO